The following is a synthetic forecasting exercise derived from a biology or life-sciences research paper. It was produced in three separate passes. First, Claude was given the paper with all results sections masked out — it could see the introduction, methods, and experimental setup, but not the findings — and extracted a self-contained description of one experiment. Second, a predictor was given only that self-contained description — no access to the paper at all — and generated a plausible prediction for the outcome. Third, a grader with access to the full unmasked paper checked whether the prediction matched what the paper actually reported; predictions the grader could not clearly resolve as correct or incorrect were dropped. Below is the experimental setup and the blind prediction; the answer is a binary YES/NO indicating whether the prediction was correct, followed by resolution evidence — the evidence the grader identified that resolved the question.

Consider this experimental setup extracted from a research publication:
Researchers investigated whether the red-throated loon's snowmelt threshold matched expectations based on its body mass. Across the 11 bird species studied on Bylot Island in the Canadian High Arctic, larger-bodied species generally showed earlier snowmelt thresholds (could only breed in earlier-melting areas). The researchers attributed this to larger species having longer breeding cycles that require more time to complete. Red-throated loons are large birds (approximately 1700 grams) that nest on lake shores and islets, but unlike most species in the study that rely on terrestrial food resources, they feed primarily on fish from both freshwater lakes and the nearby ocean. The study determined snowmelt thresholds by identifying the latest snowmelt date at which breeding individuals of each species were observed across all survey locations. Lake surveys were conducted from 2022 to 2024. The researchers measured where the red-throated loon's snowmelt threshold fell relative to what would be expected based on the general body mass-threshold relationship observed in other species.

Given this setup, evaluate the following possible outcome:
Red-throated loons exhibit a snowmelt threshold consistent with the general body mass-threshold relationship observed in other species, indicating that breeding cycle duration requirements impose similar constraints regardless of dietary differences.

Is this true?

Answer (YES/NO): NO